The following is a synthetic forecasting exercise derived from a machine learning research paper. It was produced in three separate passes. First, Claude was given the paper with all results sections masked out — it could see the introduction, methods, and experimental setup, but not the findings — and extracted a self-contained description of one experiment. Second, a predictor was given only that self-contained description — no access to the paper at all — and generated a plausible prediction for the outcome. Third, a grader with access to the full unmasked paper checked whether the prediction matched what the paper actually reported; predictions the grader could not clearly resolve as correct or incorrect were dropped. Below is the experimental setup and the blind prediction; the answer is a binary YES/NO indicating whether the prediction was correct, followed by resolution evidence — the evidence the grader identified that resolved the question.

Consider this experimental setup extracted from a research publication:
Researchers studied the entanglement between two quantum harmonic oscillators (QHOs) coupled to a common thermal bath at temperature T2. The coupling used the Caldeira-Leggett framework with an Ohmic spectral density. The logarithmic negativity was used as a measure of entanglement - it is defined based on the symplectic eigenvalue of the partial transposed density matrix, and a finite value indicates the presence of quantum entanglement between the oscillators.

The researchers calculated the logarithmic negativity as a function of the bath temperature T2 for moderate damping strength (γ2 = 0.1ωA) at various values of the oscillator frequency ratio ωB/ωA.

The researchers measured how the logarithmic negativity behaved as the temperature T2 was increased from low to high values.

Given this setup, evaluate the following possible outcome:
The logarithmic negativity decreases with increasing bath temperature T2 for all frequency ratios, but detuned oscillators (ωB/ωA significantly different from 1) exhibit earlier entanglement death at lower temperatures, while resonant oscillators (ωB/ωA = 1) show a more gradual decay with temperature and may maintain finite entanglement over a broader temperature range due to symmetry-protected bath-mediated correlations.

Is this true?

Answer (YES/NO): NO